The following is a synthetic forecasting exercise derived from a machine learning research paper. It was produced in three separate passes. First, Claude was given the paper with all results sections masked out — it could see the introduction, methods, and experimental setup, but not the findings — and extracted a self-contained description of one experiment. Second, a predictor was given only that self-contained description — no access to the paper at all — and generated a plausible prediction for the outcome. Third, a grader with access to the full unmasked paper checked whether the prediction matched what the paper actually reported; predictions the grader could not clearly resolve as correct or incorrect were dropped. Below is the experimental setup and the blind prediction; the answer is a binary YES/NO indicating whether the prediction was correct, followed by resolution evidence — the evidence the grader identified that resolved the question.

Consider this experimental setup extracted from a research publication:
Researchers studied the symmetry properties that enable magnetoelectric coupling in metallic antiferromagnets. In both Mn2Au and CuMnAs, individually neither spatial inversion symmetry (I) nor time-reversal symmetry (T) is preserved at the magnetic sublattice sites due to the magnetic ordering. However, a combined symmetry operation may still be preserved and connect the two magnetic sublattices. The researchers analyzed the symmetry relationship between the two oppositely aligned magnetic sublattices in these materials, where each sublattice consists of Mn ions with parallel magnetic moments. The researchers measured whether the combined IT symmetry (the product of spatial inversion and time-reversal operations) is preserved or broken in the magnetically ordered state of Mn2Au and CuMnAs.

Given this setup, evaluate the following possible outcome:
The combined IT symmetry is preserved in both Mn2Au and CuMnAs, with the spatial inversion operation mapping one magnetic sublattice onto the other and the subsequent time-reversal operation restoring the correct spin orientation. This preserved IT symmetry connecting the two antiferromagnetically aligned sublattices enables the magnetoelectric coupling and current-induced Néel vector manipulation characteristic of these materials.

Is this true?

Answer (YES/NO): YES